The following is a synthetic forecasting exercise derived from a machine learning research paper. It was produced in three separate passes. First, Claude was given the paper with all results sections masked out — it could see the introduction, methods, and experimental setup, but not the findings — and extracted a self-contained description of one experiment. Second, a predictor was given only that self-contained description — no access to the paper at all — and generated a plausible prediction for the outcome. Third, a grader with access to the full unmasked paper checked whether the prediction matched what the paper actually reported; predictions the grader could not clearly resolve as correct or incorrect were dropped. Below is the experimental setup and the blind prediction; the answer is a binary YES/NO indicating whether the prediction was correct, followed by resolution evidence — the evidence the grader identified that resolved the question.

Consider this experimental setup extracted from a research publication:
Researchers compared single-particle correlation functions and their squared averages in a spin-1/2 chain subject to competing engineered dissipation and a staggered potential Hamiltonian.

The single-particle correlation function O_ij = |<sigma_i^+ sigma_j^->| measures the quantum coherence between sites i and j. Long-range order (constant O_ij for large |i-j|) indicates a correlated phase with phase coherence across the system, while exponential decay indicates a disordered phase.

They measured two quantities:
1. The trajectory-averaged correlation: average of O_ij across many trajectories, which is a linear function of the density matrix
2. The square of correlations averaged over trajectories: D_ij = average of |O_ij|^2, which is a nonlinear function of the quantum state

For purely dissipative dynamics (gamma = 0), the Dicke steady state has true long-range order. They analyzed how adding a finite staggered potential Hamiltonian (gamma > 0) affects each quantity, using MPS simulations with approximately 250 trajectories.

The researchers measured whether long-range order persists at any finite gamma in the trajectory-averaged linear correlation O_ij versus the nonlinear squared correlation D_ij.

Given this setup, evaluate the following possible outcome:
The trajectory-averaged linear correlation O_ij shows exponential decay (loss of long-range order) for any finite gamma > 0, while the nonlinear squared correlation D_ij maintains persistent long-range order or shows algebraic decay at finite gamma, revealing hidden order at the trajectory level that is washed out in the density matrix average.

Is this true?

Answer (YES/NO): YES